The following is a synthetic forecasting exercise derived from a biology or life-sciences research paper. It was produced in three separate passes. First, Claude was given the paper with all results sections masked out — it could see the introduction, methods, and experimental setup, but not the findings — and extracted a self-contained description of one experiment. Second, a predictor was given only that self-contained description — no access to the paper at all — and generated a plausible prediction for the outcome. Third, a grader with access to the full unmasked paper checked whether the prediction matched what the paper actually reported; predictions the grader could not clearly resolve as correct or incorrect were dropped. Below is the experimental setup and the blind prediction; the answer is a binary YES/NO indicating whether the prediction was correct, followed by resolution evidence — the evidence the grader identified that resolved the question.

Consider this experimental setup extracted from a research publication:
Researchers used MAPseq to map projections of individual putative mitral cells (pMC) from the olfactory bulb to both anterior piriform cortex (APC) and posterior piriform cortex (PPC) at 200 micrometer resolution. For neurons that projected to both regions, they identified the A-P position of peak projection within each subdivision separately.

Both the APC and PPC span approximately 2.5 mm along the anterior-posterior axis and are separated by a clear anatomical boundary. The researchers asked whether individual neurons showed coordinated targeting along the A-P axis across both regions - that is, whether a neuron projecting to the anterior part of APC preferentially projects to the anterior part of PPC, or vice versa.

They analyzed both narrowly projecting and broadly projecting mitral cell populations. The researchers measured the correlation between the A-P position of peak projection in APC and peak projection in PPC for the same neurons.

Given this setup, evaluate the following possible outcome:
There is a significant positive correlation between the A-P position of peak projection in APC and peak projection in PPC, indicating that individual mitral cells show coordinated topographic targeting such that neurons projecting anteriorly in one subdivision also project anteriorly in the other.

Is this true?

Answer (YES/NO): NO